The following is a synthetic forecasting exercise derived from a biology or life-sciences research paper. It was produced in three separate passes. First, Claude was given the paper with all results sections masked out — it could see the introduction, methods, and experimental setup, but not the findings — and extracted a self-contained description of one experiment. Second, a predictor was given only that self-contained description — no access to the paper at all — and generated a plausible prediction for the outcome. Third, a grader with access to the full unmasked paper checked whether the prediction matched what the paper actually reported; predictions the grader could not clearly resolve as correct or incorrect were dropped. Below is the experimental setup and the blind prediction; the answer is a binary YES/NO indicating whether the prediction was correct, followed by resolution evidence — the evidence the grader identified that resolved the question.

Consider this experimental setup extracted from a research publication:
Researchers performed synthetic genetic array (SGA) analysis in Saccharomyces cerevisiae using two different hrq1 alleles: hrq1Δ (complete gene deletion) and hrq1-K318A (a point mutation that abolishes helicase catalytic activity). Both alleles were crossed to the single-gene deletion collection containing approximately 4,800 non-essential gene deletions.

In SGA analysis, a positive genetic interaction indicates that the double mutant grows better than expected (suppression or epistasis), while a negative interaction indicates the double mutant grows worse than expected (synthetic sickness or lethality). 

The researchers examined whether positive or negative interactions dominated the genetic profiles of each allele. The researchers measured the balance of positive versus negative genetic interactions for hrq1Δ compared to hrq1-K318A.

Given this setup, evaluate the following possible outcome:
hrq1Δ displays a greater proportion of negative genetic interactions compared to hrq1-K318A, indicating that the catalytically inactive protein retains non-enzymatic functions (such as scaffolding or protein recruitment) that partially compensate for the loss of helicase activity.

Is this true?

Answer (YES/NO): NO